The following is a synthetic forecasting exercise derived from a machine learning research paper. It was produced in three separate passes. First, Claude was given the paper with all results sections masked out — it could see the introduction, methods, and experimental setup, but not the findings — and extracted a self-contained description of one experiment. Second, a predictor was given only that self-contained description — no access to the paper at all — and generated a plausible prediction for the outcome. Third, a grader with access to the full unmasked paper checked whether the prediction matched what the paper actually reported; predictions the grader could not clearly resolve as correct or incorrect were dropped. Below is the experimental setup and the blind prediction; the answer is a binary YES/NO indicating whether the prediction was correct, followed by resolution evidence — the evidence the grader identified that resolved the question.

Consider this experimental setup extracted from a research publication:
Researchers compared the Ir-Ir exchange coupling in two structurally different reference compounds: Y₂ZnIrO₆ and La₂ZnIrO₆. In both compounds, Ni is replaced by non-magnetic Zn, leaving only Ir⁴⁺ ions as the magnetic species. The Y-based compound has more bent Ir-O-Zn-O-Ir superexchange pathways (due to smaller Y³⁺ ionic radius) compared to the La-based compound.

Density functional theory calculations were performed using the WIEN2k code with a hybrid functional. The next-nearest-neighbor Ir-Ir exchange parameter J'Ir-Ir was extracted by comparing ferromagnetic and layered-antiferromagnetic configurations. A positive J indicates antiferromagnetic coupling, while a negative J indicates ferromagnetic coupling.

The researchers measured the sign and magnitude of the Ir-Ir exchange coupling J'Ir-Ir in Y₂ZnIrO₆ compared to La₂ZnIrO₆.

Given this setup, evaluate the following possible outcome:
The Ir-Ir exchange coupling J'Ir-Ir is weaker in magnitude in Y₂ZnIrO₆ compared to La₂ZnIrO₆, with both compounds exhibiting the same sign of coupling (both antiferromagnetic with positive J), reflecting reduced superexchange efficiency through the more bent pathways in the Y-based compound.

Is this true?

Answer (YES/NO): NO